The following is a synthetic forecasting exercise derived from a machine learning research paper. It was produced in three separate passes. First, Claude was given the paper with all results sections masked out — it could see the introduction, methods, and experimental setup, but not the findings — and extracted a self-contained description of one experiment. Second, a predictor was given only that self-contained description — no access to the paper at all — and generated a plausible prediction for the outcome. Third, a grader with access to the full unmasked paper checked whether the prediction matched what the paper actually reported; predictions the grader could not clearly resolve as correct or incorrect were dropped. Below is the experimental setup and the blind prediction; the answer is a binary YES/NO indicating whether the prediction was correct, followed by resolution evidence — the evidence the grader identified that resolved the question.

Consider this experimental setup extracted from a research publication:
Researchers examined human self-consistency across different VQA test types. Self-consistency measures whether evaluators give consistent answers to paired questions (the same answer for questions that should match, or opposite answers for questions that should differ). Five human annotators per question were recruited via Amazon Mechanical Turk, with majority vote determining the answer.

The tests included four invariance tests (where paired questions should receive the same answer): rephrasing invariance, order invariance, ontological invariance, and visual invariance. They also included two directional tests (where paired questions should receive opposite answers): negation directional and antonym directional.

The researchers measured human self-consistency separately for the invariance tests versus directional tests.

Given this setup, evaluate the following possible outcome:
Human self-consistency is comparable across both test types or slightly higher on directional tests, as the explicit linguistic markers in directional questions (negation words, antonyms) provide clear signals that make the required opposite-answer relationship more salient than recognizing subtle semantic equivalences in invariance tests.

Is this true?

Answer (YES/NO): NO